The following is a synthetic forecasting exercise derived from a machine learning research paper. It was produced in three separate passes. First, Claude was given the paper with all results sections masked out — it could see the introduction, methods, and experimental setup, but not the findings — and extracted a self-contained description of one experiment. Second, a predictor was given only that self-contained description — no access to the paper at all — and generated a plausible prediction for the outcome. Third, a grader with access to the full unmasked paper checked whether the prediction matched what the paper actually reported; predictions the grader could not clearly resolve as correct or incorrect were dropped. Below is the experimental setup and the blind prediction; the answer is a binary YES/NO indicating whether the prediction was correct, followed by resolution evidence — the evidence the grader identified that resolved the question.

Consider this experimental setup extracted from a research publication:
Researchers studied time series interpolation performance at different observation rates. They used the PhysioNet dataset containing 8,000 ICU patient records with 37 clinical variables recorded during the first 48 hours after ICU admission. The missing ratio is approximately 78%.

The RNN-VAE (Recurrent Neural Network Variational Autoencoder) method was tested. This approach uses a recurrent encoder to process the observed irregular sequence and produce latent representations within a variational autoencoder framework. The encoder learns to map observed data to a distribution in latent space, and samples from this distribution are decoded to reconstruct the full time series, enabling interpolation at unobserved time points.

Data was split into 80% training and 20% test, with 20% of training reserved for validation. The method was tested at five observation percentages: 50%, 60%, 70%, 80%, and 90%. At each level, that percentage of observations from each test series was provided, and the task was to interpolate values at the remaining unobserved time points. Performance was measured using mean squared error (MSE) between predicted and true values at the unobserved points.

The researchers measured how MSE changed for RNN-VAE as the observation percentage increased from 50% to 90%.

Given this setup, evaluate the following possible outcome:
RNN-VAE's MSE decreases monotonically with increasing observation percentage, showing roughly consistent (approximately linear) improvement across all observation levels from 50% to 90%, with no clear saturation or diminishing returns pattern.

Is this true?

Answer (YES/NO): NO